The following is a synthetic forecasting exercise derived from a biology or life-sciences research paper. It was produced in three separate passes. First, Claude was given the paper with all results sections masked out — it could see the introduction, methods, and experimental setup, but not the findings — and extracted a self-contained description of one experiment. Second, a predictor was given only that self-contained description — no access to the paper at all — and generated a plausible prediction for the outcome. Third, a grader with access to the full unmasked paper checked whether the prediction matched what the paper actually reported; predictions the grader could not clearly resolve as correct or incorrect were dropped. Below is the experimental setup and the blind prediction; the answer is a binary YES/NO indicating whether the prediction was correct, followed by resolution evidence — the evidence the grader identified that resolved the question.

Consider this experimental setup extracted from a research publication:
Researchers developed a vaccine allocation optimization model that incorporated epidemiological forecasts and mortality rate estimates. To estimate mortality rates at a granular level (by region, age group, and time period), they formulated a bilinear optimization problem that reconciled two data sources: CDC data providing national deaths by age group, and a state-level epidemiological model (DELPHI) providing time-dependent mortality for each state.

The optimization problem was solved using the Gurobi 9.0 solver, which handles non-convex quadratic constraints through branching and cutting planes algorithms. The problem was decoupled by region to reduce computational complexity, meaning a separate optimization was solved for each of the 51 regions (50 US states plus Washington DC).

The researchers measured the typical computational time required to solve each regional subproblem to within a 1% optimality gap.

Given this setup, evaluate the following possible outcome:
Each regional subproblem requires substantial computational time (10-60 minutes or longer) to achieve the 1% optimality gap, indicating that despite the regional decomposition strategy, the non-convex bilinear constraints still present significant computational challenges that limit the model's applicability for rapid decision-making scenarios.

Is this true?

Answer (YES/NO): NO